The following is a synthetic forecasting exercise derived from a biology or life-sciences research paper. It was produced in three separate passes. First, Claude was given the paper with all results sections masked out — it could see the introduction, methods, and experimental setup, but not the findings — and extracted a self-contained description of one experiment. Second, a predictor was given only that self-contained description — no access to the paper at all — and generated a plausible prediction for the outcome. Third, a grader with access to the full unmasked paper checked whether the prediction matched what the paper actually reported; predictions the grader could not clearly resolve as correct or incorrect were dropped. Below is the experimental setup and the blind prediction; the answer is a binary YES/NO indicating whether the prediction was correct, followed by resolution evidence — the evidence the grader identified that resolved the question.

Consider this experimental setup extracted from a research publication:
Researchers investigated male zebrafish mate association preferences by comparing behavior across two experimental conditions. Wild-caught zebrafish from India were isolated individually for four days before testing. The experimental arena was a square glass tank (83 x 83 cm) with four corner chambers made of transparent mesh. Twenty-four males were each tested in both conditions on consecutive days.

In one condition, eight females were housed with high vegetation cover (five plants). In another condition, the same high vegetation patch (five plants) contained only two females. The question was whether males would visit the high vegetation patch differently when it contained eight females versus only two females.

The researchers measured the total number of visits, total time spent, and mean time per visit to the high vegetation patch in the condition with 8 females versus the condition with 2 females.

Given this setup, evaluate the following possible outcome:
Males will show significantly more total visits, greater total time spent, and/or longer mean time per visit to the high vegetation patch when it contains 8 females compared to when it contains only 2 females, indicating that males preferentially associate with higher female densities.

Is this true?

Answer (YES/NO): NO